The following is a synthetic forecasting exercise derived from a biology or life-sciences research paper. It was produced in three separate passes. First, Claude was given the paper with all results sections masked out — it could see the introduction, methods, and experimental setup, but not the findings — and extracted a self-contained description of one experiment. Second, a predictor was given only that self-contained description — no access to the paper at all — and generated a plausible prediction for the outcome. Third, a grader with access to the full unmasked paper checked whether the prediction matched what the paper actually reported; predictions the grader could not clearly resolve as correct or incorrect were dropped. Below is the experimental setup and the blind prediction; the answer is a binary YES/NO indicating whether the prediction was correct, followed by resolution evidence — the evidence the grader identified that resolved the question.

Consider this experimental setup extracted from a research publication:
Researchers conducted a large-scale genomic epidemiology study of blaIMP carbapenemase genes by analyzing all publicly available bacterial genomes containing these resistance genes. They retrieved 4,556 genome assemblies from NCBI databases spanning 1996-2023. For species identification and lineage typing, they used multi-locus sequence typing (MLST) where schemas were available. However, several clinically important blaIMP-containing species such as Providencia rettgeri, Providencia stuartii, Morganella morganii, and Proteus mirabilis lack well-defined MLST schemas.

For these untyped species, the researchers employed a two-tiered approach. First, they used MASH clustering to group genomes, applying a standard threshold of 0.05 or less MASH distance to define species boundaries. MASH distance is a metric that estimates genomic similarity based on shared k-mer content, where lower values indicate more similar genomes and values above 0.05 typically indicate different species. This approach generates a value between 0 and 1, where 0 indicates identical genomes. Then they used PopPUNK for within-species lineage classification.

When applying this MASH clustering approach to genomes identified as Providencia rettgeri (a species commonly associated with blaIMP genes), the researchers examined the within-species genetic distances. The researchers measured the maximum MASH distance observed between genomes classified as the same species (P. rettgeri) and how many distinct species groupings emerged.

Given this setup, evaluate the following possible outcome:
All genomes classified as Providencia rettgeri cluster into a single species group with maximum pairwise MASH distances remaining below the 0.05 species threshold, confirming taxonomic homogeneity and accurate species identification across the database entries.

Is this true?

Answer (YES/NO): NO